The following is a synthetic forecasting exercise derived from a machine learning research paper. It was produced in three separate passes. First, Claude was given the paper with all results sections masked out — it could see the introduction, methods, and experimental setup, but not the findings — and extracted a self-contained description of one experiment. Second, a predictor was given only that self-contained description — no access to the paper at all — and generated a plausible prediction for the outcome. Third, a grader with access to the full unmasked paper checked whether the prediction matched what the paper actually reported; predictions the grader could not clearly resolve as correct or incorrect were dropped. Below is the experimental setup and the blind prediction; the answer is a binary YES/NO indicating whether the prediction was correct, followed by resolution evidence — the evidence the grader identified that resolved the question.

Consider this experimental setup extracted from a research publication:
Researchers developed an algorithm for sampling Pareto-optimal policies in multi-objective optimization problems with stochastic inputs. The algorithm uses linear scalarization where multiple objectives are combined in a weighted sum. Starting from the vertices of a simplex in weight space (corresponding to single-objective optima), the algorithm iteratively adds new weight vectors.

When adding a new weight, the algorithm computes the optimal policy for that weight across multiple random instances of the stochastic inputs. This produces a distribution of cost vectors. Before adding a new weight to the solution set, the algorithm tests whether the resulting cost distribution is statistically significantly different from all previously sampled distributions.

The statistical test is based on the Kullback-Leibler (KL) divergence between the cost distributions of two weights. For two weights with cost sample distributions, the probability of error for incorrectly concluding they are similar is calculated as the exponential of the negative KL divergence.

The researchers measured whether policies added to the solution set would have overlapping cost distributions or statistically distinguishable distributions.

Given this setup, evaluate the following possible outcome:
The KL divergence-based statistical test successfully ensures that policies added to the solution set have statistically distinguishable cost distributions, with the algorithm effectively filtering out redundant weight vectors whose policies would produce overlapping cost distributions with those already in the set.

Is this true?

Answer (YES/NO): YES